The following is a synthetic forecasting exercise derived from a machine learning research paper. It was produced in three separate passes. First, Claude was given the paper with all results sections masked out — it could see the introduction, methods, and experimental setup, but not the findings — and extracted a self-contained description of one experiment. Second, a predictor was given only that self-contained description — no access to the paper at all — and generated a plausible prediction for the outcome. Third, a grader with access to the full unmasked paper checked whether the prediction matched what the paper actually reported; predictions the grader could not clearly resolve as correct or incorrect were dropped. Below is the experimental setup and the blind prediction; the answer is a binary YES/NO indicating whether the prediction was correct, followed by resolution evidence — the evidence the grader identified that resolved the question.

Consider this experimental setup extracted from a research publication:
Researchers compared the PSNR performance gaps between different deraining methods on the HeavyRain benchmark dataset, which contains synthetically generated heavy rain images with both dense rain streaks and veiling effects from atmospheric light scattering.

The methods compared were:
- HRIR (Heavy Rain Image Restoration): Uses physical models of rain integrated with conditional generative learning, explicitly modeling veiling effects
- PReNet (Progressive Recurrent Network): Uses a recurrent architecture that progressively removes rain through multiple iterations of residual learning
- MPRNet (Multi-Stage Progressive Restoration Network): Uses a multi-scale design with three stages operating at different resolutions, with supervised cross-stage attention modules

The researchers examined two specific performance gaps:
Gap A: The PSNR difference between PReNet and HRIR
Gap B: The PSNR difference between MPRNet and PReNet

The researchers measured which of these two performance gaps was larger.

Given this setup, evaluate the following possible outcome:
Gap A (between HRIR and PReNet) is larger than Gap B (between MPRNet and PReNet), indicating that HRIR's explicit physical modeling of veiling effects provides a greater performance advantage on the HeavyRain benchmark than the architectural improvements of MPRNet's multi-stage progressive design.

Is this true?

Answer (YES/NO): YES